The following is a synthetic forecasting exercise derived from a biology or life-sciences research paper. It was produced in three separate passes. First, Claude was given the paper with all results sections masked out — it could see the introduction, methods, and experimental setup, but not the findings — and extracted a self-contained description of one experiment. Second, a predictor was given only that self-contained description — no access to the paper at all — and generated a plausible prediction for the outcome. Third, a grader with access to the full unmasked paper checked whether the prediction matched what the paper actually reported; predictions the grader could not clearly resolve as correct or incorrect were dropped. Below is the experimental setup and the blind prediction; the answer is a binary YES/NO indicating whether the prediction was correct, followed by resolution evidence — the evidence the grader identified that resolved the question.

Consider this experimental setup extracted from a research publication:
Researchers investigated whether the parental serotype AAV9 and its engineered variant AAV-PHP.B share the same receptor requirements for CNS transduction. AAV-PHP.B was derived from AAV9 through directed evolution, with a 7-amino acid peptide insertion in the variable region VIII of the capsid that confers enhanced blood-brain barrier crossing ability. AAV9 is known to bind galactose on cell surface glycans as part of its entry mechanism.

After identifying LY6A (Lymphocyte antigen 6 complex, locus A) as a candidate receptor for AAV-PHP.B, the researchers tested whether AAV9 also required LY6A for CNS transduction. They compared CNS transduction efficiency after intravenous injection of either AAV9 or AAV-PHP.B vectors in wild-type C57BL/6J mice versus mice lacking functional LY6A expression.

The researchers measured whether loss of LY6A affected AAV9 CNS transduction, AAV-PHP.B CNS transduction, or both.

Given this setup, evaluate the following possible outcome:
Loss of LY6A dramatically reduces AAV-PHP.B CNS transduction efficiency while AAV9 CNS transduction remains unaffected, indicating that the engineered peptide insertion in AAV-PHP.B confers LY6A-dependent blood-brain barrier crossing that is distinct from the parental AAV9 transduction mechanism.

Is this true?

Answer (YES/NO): YES